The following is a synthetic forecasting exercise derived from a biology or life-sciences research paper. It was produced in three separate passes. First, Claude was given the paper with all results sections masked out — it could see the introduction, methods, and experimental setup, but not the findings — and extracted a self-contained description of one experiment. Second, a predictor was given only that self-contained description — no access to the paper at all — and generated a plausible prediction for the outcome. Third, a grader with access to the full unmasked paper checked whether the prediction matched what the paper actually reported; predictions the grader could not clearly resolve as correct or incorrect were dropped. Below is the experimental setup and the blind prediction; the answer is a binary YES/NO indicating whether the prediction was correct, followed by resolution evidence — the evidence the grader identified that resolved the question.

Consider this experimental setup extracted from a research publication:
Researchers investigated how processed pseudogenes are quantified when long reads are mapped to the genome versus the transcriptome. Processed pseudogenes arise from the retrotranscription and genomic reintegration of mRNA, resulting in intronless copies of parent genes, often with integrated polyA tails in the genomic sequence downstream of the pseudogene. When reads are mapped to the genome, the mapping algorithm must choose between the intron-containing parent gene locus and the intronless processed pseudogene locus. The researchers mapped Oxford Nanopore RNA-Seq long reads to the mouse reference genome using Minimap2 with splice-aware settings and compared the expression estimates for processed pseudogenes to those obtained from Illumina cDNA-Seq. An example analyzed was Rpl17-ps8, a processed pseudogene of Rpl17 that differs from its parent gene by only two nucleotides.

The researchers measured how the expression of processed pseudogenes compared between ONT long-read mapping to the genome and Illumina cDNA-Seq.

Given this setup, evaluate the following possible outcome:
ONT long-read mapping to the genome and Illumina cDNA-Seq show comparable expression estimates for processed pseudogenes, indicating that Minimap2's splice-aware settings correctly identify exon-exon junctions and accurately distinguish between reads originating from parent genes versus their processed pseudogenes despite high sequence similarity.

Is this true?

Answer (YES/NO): NO